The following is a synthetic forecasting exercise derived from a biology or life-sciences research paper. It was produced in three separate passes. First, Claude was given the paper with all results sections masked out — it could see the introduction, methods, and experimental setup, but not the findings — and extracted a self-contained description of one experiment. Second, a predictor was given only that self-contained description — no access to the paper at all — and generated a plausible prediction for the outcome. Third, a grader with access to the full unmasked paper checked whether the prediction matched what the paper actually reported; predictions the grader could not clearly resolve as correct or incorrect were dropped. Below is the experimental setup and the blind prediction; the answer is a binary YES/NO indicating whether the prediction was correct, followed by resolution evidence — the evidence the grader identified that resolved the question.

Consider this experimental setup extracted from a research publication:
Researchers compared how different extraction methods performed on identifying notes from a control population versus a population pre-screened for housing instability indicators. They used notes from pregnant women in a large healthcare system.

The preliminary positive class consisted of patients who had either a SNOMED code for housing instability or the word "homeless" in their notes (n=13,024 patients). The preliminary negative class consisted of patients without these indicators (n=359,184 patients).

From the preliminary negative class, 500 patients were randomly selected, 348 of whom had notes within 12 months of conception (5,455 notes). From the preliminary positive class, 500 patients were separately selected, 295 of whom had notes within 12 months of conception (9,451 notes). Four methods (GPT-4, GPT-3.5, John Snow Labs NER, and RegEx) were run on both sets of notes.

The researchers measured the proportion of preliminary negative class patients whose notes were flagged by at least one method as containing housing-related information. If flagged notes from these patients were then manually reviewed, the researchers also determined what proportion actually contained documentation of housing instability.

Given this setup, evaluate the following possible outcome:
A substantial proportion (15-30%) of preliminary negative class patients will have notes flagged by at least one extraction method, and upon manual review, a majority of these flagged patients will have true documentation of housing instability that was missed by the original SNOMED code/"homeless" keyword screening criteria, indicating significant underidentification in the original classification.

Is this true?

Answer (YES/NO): NO